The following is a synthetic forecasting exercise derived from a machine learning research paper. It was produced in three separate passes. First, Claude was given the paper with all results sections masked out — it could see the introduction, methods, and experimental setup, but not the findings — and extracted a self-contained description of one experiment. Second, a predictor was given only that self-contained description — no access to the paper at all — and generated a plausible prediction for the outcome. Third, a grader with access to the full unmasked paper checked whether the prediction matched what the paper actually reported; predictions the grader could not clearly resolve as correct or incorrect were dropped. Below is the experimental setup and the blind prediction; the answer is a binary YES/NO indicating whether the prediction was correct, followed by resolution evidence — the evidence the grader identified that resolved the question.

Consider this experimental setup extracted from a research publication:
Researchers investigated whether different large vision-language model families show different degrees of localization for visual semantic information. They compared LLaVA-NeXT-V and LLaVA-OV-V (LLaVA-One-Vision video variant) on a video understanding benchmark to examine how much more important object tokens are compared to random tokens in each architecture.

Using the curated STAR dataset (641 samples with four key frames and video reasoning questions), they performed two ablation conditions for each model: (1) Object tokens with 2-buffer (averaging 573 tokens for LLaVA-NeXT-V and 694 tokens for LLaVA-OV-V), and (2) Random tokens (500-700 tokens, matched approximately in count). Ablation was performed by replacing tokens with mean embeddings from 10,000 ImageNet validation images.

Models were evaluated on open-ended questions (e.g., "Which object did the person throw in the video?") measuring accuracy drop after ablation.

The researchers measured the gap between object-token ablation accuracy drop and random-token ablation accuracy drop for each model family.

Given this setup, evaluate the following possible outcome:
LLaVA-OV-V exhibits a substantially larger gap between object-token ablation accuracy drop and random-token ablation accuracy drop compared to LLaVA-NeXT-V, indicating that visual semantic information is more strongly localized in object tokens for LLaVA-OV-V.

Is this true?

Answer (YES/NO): NO